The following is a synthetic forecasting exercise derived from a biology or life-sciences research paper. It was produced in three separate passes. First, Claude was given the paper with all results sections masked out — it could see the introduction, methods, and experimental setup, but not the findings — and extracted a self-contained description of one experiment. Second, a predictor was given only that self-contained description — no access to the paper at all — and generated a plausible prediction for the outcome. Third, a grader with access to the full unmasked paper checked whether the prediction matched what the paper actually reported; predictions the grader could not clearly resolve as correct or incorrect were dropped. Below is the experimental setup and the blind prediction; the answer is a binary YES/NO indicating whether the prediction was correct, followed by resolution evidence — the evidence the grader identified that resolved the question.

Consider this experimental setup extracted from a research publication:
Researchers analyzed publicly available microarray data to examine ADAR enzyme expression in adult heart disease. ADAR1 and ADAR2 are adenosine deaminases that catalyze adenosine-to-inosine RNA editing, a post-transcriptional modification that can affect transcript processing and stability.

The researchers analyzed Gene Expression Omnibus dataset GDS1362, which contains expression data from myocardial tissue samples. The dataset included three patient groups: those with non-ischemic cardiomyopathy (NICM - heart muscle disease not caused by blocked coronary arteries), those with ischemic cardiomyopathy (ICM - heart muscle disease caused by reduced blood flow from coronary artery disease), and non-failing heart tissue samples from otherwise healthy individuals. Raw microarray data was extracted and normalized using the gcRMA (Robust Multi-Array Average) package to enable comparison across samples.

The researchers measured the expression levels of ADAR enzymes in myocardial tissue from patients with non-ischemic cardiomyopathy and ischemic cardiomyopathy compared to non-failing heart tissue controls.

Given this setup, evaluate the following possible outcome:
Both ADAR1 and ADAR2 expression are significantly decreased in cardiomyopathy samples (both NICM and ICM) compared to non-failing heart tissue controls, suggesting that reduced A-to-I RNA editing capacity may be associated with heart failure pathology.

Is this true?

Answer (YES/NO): NO